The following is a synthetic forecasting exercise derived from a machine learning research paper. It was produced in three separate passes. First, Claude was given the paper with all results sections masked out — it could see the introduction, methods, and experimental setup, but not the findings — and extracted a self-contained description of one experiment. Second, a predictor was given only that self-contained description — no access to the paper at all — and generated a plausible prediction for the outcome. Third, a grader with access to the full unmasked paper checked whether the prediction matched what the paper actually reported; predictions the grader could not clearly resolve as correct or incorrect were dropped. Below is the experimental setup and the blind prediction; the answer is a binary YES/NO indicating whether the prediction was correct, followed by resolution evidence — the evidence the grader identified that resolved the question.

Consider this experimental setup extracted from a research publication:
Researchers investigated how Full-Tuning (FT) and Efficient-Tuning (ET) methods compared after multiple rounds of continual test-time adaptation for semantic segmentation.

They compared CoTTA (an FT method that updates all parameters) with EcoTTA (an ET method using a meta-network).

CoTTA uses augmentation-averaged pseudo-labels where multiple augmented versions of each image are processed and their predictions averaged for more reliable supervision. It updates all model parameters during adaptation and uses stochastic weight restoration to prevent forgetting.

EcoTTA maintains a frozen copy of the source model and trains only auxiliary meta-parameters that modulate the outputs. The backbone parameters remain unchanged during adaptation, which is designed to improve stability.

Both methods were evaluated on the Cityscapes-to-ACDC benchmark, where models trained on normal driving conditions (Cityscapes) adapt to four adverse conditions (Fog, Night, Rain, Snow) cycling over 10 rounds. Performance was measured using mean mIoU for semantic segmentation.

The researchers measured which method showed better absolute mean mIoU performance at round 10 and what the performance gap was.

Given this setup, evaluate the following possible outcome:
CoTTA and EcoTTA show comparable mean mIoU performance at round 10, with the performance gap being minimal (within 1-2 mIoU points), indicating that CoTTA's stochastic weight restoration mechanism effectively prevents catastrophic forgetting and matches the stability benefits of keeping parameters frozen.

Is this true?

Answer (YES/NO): NO